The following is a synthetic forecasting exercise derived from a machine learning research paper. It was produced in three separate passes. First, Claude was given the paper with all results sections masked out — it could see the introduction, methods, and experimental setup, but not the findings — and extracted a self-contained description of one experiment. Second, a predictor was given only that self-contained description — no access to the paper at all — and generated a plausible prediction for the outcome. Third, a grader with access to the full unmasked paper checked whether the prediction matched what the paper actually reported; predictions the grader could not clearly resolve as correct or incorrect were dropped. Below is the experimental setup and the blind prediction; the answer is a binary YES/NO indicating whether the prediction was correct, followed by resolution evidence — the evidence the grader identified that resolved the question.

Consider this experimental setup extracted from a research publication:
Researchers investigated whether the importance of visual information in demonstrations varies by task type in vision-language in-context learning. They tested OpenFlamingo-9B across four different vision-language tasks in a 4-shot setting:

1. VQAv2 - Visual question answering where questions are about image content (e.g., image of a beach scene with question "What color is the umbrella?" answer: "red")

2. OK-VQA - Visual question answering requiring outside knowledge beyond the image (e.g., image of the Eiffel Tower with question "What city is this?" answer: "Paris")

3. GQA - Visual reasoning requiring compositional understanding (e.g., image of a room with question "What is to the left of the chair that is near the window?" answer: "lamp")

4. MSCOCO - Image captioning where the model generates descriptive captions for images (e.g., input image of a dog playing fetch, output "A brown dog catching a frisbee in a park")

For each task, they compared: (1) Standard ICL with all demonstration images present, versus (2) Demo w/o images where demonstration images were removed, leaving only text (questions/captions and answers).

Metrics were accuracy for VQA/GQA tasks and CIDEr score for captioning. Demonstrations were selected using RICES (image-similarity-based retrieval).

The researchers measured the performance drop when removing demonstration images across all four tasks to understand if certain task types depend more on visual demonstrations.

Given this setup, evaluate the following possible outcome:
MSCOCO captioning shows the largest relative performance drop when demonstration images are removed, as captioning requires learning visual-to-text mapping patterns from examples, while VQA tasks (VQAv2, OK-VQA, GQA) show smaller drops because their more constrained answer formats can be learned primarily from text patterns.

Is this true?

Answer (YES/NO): YES